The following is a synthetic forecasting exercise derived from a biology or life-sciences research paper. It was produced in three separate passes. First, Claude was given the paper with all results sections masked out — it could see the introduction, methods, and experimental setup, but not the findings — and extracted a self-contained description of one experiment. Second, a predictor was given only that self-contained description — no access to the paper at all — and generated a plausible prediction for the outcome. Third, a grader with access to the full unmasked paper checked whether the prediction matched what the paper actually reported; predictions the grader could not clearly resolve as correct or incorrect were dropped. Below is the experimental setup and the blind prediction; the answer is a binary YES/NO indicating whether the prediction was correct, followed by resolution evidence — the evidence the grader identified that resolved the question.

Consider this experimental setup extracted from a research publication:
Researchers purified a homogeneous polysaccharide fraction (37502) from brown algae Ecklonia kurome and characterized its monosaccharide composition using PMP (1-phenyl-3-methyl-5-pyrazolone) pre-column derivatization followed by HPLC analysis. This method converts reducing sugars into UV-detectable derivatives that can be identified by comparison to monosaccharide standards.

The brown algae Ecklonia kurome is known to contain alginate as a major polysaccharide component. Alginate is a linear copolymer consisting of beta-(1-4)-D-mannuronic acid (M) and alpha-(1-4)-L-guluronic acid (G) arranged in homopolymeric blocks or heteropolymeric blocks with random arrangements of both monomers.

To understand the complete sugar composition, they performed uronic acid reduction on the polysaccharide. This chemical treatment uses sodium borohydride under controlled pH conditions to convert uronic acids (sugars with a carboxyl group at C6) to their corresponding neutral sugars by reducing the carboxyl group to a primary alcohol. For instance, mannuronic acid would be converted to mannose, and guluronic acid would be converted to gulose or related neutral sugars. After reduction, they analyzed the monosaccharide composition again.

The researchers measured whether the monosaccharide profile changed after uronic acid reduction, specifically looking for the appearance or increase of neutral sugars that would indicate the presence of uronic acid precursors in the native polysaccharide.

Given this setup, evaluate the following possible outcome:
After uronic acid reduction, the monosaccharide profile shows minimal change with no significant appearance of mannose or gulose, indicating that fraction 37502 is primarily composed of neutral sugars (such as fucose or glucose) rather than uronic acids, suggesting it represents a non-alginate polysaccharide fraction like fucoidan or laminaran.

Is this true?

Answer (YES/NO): NO